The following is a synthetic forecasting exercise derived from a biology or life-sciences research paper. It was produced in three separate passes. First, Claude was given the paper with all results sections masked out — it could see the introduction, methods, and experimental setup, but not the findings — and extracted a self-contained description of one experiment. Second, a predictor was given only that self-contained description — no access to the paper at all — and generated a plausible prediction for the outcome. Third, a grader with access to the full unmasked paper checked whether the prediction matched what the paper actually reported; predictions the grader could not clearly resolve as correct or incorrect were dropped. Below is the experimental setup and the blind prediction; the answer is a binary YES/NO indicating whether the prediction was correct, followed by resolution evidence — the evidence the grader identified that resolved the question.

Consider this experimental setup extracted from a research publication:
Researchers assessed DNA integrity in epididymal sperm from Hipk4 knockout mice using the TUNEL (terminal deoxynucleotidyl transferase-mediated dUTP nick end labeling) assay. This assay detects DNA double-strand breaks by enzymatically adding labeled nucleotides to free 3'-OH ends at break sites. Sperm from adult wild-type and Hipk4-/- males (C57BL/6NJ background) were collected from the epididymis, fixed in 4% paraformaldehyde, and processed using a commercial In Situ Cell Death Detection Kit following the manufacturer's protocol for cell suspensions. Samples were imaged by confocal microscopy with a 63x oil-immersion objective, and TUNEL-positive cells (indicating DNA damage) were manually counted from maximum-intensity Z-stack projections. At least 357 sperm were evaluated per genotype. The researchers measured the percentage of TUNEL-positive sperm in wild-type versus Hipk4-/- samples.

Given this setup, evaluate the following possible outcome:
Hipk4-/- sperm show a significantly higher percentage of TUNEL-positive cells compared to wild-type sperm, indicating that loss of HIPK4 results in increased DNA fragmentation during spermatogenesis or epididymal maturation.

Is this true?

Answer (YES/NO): YES